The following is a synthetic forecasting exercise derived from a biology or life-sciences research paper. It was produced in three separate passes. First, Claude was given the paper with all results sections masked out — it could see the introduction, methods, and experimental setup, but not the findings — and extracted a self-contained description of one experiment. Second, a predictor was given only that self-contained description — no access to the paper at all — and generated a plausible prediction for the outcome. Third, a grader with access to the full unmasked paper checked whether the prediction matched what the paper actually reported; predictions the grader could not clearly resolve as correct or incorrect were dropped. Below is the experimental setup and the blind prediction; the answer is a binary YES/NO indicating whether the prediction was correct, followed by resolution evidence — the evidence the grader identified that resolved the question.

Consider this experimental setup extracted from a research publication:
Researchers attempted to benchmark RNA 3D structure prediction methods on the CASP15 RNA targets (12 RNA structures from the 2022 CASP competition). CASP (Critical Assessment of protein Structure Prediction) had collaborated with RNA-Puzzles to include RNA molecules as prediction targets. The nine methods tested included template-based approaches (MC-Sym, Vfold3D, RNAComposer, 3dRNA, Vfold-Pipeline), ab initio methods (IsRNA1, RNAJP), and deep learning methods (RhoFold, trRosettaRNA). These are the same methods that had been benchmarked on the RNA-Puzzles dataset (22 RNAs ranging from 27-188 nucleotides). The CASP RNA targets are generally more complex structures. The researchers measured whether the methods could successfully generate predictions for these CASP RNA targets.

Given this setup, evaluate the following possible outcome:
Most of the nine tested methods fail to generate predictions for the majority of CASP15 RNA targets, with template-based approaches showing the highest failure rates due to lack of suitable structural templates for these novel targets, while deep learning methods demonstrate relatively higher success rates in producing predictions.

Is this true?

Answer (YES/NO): NO